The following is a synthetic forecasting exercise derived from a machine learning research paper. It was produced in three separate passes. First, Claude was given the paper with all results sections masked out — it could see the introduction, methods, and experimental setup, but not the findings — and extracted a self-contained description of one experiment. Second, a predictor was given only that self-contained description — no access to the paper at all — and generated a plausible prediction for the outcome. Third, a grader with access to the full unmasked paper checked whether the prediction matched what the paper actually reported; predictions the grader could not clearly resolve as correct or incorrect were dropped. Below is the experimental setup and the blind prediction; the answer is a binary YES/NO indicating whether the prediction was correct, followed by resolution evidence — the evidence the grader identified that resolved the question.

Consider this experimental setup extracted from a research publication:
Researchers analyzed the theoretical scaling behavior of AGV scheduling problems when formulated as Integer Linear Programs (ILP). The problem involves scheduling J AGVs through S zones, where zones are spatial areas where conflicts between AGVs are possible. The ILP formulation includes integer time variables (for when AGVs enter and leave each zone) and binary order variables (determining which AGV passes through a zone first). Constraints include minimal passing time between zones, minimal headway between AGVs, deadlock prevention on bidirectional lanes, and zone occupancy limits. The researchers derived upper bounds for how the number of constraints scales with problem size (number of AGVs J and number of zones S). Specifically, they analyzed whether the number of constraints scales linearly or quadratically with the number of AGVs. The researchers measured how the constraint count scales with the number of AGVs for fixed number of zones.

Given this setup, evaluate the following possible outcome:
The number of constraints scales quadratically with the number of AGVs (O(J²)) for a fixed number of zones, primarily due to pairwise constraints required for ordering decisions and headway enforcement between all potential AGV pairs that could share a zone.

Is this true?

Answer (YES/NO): YES